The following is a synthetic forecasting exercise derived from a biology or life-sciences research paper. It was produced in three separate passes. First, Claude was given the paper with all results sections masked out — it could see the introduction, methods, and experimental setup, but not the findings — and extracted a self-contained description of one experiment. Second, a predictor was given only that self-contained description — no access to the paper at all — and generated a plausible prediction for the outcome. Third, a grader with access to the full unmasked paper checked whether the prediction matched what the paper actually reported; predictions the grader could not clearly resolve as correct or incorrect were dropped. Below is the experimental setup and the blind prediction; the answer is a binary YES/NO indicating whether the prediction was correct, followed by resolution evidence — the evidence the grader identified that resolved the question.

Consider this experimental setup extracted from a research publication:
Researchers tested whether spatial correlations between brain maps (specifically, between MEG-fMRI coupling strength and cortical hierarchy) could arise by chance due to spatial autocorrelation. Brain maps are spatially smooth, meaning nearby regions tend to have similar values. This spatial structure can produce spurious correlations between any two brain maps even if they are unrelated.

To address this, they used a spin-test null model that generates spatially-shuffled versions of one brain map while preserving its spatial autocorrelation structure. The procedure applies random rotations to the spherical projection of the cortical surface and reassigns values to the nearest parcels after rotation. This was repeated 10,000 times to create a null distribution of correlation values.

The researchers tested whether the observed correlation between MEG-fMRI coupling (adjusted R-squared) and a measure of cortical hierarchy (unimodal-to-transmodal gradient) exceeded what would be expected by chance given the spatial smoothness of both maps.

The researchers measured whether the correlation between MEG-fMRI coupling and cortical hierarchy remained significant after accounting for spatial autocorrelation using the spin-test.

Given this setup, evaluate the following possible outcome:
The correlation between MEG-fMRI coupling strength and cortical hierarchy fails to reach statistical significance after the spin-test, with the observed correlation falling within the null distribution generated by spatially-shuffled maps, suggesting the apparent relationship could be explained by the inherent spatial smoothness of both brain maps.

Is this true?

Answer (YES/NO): NO